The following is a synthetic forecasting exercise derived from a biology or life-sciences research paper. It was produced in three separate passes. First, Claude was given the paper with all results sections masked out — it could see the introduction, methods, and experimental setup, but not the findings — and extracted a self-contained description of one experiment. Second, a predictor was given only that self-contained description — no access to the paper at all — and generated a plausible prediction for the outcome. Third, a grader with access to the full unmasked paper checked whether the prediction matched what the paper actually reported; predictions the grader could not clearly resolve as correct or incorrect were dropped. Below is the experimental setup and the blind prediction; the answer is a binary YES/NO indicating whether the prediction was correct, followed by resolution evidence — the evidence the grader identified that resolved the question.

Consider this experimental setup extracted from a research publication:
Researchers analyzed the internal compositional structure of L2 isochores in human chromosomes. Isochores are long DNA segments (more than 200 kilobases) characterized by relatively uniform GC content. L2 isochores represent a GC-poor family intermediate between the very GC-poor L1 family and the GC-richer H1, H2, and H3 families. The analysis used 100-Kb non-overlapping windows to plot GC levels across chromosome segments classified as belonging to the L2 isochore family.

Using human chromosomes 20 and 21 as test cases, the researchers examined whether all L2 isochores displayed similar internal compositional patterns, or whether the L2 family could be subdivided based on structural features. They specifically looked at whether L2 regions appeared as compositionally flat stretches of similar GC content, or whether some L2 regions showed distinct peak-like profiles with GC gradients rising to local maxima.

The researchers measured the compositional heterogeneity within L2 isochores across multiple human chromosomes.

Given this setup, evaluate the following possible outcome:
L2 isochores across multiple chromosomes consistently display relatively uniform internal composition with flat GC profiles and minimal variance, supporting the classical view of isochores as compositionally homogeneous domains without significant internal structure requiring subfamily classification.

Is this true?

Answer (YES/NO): NO